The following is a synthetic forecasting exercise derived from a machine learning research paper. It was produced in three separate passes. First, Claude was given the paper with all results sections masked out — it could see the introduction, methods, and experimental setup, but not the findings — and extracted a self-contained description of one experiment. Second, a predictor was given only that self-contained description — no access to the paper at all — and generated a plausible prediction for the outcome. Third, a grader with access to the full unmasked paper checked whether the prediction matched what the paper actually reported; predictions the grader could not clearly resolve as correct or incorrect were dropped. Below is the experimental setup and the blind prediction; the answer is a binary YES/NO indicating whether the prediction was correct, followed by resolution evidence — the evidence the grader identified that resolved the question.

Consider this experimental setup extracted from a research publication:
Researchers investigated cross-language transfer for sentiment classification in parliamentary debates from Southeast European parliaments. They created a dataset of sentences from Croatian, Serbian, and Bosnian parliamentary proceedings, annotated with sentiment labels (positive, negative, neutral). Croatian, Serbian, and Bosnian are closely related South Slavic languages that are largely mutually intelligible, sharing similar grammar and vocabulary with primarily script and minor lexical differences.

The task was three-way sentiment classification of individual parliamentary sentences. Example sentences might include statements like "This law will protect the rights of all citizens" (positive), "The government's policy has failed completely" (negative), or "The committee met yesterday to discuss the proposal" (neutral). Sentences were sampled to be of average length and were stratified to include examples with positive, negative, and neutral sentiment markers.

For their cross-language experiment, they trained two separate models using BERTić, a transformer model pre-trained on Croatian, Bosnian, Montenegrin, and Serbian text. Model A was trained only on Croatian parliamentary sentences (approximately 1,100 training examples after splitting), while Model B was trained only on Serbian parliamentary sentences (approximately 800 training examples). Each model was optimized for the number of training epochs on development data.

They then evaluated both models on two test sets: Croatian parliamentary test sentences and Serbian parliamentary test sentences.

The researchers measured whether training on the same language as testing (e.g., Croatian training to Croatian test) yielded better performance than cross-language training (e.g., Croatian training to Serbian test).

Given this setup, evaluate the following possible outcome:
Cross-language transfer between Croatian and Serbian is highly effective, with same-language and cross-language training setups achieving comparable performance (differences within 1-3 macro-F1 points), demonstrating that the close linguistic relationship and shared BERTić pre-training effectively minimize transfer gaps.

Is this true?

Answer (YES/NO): YES